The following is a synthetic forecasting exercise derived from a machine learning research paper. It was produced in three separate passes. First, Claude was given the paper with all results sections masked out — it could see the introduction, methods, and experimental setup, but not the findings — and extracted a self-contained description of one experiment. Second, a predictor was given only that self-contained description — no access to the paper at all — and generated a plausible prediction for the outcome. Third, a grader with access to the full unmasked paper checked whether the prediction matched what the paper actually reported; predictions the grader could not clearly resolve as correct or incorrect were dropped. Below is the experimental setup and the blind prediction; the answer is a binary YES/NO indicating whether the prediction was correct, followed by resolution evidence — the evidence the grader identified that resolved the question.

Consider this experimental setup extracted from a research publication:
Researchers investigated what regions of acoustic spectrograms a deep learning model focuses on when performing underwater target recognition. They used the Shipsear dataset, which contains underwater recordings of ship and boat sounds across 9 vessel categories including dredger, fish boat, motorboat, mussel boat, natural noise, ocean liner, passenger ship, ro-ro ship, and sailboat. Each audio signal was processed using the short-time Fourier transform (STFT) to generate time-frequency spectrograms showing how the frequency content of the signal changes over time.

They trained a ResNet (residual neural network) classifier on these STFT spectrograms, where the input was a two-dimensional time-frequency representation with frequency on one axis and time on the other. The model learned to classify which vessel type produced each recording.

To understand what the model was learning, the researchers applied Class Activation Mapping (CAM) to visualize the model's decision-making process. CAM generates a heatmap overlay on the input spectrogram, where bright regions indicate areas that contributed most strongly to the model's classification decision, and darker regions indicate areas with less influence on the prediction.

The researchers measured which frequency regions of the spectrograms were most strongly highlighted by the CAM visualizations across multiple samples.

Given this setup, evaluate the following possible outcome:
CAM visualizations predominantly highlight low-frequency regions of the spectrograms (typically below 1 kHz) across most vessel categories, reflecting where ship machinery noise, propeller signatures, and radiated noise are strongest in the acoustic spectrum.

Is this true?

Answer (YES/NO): NO